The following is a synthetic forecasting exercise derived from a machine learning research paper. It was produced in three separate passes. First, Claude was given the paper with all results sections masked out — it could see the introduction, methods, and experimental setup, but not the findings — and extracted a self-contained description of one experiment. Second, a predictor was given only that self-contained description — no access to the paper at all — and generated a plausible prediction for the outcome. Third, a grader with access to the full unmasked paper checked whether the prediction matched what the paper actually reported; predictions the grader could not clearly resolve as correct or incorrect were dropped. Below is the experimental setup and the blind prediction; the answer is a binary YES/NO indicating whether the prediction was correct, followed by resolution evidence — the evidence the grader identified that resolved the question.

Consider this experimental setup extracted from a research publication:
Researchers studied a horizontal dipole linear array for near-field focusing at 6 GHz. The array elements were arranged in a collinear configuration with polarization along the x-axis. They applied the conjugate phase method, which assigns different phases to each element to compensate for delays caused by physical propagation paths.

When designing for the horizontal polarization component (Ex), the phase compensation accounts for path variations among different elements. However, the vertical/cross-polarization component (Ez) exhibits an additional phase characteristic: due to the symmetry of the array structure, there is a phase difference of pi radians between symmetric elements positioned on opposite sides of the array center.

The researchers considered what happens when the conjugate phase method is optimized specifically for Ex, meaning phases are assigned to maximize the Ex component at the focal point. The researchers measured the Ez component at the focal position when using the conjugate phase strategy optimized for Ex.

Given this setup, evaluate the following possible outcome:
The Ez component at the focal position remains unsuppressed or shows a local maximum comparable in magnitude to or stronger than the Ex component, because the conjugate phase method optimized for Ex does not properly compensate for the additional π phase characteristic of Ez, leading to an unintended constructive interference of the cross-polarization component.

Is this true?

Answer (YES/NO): NO